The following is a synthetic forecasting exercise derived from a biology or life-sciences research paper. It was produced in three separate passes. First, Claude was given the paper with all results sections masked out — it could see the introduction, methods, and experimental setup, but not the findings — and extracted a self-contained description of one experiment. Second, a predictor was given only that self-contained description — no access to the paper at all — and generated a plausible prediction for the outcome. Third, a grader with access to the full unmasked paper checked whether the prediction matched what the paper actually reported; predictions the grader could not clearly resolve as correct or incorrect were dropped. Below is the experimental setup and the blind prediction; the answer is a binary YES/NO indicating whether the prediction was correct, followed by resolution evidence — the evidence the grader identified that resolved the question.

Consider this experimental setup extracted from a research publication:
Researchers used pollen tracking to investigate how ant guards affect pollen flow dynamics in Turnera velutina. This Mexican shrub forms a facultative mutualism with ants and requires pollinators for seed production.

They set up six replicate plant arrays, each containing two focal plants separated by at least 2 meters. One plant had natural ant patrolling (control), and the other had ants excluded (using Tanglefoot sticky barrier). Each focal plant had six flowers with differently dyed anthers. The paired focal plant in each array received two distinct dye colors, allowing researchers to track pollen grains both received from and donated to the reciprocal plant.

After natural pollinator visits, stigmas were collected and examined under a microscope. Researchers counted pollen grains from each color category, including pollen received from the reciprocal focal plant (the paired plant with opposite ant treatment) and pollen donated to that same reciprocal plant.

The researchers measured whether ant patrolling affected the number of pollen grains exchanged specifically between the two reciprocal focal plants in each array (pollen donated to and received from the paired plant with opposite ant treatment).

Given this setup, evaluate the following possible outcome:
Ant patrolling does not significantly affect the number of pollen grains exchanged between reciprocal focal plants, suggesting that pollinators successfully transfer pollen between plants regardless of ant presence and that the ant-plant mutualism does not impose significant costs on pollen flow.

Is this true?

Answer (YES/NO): YES